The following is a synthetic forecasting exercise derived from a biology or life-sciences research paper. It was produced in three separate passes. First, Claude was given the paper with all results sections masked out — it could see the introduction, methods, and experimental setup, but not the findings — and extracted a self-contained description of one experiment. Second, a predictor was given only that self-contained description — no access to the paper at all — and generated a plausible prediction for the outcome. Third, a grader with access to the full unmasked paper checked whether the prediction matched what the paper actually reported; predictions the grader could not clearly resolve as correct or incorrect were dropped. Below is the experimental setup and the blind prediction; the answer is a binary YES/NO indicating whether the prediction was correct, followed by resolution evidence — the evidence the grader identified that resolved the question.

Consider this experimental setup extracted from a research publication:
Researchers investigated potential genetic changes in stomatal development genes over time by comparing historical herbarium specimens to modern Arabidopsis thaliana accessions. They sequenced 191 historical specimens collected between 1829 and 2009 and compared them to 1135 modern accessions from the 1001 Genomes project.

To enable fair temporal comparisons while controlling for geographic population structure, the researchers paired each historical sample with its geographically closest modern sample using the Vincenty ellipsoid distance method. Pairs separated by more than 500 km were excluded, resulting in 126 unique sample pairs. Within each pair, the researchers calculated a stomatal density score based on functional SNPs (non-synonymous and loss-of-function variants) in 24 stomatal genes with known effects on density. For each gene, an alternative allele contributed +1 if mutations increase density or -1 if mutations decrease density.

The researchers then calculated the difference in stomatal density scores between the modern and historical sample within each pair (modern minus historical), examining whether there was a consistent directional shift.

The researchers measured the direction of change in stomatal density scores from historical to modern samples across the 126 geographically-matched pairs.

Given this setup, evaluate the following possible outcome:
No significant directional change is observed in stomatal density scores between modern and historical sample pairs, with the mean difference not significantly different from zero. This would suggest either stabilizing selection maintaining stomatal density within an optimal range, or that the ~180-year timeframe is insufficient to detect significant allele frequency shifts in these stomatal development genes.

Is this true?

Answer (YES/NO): NO